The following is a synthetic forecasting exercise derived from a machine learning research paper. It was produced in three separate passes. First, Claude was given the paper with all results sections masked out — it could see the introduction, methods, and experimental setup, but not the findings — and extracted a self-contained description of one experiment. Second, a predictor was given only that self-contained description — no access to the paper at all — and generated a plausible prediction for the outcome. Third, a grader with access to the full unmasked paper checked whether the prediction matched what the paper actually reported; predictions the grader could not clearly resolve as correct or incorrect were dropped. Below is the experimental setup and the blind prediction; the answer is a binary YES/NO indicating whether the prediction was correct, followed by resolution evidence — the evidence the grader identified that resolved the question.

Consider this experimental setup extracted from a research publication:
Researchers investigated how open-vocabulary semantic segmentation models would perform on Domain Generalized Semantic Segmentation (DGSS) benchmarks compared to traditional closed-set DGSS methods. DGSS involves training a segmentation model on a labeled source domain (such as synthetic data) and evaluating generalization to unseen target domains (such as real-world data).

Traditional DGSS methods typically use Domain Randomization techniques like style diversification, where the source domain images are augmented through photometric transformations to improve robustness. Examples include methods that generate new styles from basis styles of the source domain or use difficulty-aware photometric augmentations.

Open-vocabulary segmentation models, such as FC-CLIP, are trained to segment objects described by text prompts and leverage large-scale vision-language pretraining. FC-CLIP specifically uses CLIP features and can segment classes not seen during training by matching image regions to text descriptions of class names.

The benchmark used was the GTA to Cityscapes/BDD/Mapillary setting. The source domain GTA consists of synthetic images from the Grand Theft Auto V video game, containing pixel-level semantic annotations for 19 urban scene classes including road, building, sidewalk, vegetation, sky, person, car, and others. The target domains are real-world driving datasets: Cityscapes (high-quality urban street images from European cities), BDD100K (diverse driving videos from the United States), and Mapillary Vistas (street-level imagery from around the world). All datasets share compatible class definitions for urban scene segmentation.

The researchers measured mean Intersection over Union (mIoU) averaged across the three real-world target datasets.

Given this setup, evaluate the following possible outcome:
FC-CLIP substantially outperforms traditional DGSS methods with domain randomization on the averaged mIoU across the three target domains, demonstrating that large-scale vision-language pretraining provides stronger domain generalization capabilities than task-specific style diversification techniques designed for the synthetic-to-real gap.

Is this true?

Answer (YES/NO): YES